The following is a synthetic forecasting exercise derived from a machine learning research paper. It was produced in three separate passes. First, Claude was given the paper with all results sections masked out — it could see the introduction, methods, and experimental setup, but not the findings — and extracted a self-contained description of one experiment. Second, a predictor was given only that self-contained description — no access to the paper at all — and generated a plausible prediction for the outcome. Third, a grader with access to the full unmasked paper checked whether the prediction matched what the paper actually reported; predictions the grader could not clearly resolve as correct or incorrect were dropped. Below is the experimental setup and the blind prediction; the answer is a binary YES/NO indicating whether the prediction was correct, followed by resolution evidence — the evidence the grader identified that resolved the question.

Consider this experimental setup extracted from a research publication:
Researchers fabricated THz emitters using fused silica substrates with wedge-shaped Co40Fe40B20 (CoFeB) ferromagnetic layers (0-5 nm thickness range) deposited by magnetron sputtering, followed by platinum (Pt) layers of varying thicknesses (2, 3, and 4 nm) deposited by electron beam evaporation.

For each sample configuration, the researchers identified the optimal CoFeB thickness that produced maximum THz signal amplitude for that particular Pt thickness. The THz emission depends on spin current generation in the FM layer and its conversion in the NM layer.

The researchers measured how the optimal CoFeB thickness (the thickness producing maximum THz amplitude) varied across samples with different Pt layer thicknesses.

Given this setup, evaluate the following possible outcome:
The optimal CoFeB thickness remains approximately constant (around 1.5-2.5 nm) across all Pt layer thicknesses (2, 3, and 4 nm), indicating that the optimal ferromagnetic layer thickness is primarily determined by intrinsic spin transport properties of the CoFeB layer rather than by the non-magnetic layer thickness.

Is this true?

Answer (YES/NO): YES